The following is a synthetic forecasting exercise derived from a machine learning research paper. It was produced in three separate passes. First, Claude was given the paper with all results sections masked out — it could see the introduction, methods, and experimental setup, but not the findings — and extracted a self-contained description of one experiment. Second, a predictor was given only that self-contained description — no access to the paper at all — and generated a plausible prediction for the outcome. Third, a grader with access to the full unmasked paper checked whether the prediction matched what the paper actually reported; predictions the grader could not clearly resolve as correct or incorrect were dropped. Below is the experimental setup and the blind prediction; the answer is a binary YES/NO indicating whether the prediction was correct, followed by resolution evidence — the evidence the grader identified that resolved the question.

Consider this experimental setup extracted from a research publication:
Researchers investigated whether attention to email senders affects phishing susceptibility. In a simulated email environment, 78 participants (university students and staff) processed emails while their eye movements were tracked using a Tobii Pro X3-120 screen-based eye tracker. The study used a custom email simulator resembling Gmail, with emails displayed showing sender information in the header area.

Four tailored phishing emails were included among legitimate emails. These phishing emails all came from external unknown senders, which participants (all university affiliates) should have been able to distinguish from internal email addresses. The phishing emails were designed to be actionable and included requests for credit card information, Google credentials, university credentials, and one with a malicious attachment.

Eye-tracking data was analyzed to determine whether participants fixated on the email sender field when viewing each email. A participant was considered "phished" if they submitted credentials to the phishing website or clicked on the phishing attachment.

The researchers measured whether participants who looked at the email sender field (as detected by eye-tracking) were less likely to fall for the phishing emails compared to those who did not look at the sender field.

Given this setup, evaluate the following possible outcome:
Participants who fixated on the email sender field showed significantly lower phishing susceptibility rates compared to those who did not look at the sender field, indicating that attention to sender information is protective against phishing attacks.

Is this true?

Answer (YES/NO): YES